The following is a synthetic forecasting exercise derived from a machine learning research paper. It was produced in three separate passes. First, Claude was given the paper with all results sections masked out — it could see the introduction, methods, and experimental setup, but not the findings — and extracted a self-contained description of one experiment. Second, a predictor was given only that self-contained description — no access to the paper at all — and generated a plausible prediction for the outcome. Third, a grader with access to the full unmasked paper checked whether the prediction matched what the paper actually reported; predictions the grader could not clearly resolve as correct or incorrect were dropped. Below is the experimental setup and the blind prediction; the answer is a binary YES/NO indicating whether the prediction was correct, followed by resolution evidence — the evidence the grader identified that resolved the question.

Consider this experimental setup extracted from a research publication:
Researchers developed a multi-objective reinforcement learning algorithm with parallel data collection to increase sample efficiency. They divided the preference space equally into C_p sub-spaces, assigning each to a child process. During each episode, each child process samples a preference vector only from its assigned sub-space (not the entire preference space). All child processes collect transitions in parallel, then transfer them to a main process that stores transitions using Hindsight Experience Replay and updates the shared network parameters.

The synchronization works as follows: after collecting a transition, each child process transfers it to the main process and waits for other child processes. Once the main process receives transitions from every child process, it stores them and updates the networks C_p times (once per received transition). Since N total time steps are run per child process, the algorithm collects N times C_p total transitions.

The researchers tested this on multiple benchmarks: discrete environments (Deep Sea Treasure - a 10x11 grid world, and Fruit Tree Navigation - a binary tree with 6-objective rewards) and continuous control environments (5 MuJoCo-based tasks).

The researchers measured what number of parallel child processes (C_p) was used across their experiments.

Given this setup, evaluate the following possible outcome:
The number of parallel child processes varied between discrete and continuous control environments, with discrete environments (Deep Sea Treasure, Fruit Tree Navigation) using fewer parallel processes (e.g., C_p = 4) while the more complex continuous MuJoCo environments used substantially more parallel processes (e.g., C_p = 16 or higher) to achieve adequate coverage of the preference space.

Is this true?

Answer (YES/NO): NO